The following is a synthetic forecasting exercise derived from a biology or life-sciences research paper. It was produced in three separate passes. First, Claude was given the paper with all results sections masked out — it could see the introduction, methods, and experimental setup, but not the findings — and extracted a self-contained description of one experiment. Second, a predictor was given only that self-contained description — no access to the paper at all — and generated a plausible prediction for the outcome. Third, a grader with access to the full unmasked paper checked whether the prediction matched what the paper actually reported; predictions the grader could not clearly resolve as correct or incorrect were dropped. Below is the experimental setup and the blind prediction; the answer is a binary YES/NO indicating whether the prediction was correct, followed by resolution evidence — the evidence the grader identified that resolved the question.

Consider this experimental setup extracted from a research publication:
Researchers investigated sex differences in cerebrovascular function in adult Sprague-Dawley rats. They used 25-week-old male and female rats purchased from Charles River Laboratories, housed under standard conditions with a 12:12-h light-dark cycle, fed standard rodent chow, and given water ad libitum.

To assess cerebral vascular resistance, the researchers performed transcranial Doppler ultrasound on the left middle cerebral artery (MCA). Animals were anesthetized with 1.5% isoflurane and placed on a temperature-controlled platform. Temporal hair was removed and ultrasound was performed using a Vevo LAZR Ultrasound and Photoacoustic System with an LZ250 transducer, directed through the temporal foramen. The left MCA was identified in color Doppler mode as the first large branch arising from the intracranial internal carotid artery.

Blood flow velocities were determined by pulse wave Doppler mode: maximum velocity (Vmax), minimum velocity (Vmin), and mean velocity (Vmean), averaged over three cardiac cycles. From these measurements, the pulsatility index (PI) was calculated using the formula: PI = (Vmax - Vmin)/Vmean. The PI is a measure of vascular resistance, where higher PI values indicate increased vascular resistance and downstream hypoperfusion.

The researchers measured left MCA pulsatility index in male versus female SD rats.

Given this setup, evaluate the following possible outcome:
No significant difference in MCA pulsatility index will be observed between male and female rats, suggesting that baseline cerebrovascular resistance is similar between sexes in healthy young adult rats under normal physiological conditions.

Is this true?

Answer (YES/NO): NO